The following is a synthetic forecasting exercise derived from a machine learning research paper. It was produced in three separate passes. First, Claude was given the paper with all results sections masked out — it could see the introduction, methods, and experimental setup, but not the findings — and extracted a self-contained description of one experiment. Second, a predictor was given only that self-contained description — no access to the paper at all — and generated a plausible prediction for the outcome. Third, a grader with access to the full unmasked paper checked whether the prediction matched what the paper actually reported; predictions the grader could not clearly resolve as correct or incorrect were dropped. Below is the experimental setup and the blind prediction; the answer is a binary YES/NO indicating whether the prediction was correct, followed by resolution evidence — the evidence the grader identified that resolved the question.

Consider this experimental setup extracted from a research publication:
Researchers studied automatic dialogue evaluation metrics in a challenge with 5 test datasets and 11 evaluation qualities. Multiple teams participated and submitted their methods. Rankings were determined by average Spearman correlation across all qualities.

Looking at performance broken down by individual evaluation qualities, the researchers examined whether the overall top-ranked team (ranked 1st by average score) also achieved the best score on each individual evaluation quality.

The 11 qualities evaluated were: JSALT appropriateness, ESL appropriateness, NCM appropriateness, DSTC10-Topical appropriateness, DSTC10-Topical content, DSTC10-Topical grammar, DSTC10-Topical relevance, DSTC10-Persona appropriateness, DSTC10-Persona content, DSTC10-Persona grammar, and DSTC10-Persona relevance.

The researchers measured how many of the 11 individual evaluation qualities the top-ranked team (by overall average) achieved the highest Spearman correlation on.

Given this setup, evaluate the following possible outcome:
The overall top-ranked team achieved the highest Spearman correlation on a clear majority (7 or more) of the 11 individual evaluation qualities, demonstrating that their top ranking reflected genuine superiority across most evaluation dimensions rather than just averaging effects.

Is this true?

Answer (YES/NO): NO